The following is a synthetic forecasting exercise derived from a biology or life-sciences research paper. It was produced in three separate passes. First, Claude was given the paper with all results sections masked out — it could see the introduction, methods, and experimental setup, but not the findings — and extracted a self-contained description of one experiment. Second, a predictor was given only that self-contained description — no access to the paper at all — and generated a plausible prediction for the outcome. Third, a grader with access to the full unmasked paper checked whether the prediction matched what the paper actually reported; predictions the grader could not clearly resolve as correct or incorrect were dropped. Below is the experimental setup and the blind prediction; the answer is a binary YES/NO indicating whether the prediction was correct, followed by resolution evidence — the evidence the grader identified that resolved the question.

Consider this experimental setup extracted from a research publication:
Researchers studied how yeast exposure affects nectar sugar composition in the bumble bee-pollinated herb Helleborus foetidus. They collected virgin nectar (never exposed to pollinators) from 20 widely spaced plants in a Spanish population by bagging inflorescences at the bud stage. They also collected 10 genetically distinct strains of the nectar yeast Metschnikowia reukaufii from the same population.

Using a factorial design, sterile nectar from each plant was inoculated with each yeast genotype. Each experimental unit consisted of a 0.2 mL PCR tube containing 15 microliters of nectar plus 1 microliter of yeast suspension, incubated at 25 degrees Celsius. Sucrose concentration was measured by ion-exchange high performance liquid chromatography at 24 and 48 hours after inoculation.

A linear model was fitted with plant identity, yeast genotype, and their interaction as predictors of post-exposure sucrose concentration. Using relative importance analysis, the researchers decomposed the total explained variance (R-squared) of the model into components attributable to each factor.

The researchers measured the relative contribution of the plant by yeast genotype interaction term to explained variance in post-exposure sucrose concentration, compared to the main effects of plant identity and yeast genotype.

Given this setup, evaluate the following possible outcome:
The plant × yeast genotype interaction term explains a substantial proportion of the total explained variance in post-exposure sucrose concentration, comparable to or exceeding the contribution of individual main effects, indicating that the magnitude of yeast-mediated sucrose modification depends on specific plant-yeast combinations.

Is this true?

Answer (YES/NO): YES